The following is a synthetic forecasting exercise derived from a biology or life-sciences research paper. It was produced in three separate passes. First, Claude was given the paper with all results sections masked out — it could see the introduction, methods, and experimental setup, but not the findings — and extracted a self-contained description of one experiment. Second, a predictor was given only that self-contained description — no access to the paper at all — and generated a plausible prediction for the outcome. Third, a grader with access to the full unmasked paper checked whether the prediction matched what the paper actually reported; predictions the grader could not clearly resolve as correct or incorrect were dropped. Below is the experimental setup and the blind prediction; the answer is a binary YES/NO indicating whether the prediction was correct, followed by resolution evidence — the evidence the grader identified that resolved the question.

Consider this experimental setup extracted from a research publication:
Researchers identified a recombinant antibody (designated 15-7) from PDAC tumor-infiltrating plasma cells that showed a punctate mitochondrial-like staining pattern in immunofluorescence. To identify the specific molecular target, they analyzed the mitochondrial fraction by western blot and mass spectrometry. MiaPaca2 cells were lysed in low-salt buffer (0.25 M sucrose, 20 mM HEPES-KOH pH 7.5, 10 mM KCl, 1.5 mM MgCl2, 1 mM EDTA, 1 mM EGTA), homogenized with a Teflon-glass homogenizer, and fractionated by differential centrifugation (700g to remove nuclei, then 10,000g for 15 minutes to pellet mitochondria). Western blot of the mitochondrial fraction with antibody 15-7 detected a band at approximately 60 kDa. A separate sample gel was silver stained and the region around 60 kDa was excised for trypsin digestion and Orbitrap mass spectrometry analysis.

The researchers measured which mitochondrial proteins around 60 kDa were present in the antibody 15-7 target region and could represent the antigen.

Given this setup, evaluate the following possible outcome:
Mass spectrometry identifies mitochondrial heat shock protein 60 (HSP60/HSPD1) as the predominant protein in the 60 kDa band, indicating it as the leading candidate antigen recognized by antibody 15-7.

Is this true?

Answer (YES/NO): YES